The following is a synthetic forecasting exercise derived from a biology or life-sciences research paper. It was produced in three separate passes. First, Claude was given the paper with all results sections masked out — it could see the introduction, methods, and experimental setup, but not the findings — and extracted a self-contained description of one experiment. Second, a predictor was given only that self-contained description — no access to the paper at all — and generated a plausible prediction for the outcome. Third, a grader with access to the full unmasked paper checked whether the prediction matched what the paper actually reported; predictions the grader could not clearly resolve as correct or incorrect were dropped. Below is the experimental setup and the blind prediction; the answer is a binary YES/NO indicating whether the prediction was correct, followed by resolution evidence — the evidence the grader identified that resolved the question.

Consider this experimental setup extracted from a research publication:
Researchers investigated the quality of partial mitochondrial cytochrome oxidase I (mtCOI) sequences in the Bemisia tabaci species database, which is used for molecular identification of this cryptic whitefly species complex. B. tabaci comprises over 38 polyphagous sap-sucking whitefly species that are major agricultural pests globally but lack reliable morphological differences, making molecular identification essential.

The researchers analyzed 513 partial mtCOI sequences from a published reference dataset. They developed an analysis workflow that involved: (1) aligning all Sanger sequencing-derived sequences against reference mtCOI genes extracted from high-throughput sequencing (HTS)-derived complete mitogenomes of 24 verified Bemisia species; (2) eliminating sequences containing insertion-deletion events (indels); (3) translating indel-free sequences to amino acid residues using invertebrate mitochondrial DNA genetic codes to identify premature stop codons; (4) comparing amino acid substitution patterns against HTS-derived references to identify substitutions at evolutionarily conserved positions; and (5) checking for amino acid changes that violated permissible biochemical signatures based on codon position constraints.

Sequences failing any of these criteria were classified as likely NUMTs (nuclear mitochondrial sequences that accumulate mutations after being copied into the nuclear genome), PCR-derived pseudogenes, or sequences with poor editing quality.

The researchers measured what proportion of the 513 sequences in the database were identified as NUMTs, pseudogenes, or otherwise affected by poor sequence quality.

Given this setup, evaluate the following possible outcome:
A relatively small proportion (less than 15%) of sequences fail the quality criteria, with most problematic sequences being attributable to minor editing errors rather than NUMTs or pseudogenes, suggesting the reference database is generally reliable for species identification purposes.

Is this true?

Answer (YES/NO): NO